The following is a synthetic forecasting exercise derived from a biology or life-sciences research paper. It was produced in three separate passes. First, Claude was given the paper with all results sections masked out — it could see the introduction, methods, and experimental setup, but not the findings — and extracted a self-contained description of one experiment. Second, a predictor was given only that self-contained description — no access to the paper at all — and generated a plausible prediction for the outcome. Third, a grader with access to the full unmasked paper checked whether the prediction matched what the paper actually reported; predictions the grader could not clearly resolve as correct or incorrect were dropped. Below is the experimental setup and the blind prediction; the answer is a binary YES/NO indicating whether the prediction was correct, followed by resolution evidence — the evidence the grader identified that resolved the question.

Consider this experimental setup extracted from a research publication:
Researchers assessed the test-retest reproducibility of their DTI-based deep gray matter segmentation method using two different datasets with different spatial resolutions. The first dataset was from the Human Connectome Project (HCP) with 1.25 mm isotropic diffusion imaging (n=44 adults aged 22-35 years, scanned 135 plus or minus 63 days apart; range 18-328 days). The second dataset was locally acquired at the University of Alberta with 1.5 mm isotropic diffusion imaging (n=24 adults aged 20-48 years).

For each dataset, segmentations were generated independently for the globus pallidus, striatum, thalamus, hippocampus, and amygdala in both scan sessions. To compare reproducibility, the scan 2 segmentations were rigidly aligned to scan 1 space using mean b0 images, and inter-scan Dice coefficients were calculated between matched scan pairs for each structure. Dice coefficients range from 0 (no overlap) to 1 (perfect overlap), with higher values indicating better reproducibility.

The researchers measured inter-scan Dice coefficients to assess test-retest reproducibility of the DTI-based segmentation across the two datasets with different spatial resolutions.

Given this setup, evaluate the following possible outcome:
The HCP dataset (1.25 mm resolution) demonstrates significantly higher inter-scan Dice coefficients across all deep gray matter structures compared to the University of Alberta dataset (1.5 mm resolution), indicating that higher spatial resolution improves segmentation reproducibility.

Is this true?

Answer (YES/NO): NO